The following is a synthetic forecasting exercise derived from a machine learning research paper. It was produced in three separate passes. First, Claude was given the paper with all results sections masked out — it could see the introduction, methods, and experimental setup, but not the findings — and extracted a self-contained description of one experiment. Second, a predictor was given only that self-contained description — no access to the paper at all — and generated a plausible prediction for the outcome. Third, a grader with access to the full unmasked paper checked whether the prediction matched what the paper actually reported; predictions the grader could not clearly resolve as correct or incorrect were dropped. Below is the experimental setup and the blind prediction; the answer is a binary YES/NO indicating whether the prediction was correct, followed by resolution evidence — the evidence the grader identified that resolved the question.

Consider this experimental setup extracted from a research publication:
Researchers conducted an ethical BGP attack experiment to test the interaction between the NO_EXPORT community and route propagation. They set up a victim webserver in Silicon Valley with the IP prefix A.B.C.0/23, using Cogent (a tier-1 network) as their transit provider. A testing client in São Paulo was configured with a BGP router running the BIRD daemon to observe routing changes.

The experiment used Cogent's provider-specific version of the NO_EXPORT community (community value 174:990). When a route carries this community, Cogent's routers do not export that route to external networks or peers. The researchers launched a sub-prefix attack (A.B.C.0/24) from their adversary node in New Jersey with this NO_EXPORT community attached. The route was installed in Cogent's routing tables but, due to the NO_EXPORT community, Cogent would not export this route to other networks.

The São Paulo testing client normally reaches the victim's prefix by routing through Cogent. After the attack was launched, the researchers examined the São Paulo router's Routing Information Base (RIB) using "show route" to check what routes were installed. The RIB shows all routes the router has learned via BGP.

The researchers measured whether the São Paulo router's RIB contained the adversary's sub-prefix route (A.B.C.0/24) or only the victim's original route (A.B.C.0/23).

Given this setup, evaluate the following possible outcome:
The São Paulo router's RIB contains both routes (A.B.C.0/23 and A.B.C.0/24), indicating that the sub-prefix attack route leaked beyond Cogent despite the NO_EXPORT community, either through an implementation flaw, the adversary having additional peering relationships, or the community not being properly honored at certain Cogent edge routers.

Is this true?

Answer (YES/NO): NO